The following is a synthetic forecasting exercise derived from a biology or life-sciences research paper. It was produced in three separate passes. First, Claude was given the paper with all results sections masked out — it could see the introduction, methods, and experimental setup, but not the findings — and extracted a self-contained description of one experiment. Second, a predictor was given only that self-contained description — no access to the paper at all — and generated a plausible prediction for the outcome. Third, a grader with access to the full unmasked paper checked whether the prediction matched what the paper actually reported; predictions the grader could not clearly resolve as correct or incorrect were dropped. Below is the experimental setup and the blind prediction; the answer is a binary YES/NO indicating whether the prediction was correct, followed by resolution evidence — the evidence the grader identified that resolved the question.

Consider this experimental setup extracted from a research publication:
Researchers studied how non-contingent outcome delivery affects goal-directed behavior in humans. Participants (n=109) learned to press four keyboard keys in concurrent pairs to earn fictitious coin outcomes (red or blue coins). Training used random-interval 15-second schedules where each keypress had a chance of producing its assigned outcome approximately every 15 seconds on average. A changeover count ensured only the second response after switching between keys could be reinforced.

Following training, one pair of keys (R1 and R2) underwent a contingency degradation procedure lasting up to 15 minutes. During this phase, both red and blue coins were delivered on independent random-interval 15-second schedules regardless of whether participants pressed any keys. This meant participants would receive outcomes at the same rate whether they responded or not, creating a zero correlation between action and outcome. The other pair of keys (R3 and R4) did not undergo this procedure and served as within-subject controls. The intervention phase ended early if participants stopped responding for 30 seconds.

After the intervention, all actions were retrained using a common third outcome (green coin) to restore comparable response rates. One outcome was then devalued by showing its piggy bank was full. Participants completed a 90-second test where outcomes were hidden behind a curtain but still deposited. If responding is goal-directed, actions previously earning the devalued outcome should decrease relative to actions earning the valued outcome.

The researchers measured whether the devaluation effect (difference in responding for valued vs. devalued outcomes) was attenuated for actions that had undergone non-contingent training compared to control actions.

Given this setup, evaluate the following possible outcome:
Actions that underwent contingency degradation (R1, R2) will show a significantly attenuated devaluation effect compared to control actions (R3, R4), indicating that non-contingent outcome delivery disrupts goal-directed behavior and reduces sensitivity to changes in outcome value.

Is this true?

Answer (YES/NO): NO